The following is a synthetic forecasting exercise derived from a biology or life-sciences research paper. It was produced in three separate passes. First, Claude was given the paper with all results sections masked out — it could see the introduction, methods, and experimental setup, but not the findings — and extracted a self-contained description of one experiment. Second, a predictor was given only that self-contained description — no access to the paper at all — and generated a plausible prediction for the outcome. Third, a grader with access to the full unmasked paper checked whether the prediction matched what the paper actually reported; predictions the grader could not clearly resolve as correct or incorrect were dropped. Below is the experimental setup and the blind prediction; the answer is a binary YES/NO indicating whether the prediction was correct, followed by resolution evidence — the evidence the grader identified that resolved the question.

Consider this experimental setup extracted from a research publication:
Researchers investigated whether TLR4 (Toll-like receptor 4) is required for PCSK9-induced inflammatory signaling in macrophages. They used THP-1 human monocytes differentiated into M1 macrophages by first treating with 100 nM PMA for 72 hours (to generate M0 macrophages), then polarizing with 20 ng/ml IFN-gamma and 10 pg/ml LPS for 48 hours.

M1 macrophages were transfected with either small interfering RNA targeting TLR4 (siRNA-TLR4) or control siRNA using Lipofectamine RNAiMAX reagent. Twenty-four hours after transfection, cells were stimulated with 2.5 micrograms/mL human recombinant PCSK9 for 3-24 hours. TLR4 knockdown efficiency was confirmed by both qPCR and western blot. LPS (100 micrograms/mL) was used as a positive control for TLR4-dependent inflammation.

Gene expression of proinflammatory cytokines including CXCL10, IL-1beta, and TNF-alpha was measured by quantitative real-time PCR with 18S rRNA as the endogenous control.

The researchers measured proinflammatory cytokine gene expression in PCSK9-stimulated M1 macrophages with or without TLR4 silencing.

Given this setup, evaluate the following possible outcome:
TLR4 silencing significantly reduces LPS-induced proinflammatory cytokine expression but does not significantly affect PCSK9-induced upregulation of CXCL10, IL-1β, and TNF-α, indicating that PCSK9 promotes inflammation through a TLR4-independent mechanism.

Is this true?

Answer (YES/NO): NO